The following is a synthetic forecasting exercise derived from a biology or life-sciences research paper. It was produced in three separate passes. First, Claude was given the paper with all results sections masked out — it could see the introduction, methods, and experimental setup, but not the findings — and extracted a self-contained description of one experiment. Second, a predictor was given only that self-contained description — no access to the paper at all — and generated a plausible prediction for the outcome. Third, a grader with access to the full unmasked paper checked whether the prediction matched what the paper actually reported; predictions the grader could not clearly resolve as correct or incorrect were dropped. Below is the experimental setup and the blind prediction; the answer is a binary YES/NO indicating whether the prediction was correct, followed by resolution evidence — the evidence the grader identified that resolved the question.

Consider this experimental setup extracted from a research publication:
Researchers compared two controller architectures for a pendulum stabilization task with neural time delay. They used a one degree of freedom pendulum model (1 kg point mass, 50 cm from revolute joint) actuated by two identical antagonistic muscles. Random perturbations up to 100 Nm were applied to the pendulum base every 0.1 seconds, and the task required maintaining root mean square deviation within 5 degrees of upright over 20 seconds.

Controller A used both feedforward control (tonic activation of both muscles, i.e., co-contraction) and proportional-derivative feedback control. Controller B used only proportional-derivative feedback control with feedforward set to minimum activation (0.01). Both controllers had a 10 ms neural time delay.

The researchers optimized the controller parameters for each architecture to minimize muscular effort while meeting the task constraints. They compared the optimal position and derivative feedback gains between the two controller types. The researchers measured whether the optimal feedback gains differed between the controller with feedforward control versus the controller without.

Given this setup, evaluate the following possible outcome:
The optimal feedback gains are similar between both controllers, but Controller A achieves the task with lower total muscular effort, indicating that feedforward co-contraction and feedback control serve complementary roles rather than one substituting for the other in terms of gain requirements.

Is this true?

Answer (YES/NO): NO